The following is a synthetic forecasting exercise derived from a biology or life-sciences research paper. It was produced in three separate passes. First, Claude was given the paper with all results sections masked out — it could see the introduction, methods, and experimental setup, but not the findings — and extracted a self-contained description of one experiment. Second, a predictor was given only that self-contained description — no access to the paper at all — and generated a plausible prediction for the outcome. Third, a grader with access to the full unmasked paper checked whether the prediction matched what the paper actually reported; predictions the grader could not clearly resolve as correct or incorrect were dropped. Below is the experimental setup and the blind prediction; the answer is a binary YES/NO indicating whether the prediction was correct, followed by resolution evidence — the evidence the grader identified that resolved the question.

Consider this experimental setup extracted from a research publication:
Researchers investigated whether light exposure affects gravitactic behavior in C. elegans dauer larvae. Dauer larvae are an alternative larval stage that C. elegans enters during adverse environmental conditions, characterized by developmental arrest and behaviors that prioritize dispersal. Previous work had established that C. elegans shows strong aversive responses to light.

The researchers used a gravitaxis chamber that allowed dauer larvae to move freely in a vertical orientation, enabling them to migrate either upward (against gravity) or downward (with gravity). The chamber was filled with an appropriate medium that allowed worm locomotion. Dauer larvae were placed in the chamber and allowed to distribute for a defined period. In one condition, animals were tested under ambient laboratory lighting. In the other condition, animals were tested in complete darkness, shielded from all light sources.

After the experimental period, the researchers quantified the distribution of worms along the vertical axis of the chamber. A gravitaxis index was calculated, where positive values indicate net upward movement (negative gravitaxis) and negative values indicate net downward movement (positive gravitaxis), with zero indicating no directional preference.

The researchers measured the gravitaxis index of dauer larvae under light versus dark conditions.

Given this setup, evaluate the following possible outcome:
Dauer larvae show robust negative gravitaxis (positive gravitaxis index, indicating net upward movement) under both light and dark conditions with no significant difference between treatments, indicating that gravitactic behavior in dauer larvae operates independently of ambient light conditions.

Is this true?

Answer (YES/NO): NO